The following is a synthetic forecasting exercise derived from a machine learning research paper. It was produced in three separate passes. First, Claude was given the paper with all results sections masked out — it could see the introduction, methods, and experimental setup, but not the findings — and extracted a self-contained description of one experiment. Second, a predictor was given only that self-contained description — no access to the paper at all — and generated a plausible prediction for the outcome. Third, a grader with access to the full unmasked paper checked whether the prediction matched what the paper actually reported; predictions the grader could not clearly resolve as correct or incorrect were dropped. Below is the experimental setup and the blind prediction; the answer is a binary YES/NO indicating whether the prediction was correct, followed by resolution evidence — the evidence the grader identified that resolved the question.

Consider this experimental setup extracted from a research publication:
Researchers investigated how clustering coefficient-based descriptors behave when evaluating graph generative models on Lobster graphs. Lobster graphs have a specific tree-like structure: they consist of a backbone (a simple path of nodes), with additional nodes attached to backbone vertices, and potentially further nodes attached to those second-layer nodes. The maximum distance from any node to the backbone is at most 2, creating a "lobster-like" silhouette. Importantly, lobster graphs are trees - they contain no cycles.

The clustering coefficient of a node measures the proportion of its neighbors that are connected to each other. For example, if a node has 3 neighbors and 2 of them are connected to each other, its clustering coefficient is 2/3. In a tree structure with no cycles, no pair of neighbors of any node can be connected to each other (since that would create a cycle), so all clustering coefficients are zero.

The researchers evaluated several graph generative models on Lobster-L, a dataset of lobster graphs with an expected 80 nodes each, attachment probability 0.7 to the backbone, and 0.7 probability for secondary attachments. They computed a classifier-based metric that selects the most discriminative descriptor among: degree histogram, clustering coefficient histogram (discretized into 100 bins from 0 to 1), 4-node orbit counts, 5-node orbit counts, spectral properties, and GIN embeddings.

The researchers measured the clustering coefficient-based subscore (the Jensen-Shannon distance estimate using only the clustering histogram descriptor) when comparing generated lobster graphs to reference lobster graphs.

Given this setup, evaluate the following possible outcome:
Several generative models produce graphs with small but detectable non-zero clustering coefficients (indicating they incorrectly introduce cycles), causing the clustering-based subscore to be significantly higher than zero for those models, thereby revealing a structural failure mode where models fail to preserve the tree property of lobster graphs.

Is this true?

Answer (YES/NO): NO